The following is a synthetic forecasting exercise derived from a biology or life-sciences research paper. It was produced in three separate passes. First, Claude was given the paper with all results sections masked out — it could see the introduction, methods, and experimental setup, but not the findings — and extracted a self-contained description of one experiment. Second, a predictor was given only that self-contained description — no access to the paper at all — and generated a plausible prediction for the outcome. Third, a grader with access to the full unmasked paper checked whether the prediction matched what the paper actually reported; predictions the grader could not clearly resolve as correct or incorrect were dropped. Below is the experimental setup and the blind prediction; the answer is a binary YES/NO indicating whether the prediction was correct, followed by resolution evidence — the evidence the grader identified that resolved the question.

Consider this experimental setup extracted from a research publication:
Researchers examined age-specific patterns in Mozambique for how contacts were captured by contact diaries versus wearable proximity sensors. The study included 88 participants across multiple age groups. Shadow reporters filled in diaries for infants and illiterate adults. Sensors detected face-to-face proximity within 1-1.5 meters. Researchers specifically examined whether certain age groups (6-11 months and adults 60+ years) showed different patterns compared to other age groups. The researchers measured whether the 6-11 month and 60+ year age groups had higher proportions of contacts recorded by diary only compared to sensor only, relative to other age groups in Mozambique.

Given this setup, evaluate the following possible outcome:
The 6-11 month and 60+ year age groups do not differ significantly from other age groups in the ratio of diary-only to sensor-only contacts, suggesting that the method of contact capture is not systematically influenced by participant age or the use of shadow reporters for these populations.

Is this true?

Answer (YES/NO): NO